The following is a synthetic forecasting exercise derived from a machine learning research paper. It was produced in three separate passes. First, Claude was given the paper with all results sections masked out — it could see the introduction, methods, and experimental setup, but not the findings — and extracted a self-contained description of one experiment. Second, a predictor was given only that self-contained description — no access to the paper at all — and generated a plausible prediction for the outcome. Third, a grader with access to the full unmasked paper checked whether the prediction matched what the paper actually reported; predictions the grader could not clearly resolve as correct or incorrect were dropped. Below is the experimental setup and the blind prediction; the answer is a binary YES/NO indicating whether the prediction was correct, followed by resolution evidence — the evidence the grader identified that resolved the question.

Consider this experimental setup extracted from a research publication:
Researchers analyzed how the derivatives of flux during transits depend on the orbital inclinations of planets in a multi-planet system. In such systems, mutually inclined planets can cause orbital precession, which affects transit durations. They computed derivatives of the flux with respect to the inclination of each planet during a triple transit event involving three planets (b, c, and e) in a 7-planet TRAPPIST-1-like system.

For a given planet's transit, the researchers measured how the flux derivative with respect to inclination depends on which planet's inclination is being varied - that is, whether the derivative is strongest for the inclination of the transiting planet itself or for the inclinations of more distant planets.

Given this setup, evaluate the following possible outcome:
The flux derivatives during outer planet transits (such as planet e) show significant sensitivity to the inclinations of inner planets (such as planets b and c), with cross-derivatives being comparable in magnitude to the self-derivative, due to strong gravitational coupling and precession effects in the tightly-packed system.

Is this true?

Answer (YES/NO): NO